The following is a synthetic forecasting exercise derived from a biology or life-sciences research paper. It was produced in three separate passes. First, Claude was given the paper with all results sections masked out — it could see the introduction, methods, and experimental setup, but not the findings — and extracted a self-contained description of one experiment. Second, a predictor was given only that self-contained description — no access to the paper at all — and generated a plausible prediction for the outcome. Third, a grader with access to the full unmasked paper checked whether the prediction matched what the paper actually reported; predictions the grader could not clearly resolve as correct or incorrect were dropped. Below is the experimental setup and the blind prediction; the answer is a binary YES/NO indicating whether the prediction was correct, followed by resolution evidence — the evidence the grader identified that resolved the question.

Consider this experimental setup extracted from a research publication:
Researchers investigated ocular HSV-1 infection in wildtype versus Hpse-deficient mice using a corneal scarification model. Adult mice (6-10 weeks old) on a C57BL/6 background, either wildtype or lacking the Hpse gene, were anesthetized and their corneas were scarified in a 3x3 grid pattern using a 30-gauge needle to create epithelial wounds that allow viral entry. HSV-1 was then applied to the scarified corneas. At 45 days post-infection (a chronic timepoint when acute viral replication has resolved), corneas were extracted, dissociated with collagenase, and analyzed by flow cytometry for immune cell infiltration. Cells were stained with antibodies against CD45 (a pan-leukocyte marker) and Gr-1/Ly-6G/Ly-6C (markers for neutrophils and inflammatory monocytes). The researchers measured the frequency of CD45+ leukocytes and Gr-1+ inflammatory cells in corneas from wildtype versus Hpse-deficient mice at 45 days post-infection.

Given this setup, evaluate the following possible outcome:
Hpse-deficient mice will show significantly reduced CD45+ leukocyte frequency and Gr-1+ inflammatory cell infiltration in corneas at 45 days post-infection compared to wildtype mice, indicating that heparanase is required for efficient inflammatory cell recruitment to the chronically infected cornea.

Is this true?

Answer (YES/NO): YES